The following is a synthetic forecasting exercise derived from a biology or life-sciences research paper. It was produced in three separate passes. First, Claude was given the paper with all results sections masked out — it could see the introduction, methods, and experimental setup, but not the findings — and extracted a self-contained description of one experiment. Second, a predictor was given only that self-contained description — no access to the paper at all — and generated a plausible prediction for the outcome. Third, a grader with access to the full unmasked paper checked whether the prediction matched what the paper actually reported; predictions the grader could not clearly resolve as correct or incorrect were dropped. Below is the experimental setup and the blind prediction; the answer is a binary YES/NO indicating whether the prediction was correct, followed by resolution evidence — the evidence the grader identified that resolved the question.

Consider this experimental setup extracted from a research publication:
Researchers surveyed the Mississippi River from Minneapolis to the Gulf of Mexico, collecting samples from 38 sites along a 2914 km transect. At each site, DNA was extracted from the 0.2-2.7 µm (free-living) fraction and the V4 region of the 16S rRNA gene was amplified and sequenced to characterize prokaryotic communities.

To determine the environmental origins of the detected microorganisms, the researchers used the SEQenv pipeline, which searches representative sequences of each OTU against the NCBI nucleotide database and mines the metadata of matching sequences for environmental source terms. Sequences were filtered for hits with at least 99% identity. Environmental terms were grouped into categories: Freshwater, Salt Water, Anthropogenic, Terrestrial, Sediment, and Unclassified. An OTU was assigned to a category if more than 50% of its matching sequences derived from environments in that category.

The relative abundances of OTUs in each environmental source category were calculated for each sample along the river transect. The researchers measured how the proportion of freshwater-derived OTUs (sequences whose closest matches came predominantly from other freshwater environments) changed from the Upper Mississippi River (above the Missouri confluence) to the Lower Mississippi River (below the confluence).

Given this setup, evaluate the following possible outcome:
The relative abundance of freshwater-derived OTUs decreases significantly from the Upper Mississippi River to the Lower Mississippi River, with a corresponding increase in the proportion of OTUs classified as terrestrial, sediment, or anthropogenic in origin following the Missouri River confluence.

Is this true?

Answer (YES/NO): NO